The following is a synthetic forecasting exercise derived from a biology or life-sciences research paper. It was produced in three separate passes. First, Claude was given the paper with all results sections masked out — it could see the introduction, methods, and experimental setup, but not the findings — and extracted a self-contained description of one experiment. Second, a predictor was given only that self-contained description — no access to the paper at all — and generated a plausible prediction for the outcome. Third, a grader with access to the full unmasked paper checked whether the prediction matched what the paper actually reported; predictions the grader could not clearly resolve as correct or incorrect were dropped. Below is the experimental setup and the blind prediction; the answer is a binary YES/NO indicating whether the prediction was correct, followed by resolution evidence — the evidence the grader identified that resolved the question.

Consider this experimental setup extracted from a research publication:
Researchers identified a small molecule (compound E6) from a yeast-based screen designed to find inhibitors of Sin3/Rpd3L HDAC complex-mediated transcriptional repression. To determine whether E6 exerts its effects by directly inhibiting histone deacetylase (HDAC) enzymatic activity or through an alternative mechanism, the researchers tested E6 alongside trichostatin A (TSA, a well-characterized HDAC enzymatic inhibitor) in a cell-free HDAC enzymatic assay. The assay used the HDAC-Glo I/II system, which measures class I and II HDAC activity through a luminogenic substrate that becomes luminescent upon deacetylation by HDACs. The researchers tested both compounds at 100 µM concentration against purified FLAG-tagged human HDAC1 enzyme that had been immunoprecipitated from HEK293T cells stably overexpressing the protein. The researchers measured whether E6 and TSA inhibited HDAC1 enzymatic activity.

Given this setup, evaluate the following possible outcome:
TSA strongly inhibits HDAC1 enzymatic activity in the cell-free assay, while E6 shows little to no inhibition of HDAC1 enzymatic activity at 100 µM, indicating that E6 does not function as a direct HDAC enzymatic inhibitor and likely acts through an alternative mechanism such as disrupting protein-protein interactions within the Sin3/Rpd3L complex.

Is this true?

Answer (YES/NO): YES